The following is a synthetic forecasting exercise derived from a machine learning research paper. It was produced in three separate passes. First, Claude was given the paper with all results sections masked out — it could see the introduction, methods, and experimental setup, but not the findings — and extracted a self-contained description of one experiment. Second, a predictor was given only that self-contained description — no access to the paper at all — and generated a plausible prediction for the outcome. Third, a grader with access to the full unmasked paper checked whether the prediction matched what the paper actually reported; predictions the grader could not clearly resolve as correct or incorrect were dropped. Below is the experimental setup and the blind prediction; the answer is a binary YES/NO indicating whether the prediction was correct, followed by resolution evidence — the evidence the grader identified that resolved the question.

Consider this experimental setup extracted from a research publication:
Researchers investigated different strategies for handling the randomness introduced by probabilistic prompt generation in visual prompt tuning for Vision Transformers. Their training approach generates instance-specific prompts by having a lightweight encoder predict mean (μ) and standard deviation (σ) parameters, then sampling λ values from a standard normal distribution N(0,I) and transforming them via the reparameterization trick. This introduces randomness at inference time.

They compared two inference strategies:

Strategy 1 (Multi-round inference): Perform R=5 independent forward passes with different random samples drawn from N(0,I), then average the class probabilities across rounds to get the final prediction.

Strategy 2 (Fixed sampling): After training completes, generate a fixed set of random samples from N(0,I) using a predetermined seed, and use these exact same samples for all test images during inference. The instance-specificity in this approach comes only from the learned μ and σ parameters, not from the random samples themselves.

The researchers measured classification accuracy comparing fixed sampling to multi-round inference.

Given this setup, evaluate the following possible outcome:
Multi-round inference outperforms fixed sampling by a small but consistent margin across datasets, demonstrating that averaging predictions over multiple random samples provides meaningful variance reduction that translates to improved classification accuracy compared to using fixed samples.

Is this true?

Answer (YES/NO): NO